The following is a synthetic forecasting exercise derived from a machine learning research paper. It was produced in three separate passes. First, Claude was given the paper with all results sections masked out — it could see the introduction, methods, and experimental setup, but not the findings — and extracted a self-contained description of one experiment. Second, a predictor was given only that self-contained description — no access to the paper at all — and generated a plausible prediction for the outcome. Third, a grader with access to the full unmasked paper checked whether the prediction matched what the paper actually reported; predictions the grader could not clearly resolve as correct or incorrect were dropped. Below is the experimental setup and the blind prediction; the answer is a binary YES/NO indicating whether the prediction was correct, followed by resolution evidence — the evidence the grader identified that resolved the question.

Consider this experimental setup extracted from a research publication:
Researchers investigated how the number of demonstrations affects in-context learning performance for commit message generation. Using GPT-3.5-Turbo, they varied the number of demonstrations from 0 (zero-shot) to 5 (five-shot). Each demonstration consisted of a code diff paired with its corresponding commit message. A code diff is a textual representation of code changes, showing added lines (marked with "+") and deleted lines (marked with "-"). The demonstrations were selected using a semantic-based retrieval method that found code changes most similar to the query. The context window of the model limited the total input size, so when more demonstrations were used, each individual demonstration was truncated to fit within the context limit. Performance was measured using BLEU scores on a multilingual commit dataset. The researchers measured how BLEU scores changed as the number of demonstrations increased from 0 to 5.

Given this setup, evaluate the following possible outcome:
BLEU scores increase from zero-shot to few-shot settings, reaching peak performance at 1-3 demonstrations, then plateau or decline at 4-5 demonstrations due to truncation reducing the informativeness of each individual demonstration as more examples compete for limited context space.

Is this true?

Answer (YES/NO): NO